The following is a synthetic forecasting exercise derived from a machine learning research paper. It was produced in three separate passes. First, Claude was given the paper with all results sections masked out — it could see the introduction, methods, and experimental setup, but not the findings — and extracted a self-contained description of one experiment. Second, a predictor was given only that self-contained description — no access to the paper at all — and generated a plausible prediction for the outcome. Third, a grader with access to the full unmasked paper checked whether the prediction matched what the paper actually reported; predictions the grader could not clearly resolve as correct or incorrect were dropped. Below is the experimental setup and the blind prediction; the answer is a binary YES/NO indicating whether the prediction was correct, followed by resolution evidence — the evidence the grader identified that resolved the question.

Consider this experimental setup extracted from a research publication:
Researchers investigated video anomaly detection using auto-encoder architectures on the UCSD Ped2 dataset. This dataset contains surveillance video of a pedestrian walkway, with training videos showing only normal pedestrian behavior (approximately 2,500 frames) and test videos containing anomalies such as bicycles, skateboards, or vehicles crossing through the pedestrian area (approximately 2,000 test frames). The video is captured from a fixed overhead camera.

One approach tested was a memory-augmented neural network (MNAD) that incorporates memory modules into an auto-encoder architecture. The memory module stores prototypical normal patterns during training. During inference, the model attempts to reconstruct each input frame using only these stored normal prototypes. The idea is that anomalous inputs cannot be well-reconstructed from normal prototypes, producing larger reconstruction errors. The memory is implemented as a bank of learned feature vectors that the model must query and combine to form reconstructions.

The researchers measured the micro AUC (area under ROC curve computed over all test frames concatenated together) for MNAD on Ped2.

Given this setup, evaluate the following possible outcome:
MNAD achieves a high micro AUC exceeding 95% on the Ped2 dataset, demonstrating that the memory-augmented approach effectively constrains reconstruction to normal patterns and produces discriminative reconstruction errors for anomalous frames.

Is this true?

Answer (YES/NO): YES